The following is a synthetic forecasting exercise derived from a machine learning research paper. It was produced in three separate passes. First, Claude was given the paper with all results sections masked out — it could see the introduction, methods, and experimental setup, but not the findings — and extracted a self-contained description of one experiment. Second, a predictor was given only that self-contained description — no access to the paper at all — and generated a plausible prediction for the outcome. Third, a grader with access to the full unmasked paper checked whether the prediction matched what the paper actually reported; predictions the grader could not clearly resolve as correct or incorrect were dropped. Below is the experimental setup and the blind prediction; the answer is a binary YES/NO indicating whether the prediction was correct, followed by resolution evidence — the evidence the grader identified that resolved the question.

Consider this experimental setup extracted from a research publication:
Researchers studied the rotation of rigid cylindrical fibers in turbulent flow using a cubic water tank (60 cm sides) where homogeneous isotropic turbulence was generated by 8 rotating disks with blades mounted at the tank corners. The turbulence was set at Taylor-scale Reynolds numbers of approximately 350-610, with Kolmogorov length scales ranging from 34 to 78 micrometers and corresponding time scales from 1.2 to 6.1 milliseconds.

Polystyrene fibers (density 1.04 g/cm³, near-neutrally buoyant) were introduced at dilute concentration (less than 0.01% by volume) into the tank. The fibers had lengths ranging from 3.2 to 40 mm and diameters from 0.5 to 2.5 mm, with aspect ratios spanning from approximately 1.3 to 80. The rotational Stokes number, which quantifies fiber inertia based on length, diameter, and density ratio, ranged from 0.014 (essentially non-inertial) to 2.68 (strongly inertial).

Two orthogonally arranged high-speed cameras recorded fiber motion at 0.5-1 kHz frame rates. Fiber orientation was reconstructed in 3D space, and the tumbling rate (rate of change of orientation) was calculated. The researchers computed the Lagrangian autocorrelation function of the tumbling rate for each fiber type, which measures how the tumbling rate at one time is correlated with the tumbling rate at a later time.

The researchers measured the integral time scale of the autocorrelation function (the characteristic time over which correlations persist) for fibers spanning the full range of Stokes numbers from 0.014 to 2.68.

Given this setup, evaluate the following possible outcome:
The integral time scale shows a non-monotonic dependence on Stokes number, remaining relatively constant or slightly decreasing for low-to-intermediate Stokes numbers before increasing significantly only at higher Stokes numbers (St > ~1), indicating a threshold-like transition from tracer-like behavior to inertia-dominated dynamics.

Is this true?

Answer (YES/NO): YES